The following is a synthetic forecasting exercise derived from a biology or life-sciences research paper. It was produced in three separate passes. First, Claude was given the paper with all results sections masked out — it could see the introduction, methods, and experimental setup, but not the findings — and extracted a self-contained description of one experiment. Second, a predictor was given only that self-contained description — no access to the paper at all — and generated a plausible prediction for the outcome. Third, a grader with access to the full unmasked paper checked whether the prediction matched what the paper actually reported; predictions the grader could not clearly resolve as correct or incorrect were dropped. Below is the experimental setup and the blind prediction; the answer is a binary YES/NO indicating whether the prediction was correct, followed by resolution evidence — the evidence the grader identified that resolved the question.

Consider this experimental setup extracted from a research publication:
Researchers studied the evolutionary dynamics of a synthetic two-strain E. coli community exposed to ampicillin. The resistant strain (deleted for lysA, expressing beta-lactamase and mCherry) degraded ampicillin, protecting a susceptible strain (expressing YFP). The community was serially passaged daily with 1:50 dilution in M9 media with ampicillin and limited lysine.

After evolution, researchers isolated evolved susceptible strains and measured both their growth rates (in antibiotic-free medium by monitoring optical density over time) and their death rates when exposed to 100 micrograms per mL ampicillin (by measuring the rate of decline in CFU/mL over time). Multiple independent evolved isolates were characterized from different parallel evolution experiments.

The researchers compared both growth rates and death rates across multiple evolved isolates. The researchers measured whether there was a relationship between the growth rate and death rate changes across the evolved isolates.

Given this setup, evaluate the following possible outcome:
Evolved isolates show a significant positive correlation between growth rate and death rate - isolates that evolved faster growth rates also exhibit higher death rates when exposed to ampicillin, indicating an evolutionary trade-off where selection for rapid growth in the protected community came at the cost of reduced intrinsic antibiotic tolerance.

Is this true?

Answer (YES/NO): NO